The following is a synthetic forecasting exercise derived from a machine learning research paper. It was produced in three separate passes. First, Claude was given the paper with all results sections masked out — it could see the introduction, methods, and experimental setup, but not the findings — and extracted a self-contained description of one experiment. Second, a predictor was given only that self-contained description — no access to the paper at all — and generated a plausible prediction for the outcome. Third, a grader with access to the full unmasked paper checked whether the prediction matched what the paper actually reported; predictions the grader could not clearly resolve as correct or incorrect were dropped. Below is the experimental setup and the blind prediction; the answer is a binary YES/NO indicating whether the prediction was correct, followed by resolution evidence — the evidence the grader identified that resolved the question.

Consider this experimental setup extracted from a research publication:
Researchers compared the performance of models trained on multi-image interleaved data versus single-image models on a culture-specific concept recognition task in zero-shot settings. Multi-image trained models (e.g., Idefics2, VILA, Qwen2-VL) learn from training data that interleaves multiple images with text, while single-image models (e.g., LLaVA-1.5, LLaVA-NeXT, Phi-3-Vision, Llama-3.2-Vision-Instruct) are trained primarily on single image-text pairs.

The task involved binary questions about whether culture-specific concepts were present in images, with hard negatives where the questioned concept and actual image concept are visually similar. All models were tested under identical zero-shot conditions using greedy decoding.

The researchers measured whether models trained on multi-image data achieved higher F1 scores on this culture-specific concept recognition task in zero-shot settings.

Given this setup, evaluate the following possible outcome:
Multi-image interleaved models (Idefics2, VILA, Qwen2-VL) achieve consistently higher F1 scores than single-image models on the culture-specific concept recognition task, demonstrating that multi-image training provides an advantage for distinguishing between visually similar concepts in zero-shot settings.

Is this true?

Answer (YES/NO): NO